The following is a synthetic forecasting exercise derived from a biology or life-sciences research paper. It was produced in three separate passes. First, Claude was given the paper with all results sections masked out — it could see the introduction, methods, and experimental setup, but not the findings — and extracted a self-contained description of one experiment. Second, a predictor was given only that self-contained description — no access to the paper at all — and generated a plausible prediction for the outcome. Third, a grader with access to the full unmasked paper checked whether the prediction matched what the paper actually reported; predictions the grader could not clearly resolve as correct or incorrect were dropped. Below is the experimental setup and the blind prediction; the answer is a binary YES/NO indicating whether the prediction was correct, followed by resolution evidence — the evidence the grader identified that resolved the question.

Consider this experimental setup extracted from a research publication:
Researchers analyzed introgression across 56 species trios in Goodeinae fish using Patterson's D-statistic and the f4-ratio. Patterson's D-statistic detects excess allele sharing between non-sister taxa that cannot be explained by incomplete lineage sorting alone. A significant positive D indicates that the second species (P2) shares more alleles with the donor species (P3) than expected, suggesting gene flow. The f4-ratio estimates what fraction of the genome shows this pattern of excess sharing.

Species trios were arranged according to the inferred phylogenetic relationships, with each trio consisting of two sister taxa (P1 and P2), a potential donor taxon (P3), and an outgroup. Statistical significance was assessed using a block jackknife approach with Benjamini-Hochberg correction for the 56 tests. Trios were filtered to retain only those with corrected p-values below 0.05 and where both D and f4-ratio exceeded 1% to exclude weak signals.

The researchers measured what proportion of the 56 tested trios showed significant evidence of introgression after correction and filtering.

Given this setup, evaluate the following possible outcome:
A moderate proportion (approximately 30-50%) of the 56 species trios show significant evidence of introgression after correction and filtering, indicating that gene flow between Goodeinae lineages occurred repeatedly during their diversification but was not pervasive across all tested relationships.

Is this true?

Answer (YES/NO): NO